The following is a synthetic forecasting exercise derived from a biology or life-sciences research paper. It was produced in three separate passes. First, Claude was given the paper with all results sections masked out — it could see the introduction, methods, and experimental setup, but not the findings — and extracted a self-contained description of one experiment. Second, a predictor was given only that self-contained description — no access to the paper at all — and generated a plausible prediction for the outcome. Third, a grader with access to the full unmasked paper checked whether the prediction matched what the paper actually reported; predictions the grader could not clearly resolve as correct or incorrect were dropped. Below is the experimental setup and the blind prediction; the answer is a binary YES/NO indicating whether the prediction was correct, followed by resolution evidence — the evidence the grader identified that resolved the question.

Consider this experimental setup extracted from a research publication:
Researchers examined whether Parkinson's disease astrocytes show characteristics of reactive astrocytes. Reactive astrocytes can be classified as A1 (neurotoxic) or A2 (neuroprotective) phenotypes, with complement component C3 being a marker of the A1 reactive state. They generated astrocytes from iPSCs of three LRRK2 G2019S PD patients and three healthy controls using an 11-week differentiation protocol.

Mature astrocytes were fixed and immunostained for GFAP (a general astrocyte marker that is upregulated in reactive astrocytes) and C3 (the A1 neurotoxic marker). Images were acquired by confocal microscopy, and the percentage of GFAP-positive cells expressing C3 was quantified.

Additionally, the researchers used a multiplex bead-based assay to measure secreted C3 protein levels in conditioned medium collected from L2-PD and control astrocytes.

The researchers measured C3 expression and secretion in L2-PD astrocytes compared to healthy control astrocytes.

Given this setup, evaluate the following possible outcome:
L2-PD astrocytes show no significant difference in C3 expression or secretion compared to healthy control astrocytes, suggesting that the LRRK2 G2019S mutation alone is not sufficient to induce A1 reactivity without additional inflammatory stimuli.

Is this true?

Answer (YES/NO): NO